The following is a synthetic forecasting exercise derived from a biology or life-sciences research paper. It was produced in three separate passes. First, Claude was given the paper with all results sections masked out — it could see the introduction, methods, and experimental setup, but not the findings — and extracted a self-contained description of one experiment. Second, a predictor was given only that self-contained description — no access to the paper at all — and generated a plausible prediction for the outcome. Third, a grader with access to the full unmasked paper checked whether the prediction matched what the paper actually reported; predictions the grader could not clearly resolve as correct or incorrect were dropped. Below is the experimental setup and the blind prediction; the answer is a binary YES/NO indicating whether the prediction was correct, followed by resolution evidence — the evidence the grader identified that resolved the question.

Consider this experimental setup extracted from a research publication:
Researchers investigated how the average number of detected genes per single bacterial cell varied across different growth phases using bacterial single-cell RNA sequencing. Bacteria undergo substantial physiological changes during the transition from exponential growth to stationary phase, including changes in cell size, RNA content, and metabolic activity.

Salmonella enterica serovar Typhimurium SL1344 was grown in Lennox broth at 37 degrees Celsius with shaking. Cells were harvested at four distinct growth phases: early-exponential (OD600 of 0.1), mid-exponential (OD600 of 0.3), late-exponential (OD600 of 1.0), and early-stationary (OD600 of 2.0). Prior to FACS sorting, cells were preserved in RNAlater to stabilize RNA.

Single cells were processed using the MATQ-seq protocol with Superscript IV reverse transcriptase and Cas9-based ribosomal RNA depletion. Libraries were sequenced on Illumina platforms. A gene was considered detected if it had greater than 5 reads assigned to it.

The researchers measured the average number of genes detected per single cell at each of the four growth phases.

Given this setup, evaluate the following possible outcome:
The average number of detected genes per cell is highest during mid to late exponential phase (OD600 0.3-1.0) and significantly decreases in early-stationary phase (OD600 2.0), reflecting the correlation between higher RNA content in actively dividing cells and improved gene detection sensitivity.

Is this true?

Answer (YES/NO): NO